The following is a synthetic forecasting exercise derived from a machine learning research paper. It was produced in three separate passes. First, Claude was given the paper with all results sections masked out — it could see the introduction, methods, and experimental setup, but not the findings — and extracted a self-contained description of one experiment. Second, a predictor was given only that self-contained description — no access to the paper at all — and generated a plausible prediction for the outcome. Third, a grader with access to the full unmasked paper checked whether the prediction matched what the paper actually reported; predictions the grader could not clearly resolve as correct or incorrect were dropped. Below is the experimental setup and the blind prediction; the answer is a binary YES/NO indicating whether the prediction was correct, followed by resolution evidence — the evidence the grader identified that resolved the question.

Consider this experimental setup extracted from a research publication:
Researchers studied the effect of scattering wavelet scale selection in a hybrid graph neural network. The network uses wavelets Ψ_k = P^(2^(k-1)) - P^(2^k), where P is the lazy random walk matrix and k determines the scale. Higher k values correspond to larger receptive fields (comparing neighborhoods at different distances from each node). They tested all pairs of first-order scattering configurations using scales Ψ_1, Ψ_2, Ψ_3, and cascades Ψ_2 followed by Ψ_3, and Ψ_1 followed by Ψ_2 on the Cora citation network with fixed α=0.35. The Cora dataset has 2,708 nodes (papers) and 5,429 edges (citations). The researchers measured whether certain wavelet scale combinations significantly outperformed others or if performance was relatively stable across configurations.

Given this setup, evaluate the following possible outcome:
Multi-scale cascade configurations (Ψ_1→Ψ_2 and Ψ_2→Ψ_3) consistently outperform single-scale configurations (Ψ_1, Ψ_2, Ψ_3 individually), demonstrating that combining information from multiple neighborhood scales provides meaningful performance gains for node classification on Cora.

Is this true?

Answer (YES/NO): NO